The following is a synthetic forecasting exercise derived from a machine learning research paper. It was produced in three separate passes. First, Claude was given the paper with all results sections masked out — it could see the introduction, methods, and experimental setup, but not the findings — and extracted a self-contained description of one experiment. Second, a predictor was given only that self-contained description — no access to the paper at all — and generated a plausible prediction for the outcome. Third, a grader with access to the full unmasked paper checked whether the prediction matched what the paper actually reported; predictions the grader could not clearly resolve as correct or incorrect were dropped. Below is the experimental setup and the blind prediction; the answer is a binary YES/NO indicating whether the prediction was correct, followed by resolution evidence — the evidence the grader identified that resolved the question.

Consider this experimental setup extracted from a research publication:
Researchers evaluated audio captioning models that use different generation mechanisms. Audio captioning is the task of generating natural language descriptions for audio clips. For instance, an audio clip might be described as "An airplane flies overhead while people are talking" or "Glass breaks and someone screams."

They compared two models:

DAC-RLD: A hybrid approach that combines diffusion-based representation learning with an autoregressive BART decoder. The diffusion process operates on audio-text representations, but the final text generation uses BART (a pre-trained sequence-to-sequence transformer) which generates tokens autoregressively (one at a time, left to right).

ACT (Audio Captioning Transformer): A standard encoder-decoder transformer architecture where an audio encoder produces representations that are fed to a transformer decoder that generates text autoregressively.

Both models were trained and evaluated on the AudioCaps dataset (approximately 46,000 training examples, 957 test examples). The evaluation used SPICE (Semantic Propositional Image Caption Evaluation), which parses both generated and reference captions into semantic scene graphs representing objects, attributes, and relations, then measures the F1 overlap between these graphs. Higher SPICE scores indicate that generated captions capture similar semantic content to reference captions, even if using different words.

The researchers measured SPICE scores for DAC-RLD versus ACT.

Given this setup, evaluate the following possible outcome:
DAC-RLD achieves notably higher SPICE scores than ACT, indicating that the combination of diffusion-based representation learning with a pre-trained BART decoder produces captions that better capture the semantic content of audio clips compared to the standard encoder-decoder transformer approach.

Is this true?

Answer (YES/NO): YES